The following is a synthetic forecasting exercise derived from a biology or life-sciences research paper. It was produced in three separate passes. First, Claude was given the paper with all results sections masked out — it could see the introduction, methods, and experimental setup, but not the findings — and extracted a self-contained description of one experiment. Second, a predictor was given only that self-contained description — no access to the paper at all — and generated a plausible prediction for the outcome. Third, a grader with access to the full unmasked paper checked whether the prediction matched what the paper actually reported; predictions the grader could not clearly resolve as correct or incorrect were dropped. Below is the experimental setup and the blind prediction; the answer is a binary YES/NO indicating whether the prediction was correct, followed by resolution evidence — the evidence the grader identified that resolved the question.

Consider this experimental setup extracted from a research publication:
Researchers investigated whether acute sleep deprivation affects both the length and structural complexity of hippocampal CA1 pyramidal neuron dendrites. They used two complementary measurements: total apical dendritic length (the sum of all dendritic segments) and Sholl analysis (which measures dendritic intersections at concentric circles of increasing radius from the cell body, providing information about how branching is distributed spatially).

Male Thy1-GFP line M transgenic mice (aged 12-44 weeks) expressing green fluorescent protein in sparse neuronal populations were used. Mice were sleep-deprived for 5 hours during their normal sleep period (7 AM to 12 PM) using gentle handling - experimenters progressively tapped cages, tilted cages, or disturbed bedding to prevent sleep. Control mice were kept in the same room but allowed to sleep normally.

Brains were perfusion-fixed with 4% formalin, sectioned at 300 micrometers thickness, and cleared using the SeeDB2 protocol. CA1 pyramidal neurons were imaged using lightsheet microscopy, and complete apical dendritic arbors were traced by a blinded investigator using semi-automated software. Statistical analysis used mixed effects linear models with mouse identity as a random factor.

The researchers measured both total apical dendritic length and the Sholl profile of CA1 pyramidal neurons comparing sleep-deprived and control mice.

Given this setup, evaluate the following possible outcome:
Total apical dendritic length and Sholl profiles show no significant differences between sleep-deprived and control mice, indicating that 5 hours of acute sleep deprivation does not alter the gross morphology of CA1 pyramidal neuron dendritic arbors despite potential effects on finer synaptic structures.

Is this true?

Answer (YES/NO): YES